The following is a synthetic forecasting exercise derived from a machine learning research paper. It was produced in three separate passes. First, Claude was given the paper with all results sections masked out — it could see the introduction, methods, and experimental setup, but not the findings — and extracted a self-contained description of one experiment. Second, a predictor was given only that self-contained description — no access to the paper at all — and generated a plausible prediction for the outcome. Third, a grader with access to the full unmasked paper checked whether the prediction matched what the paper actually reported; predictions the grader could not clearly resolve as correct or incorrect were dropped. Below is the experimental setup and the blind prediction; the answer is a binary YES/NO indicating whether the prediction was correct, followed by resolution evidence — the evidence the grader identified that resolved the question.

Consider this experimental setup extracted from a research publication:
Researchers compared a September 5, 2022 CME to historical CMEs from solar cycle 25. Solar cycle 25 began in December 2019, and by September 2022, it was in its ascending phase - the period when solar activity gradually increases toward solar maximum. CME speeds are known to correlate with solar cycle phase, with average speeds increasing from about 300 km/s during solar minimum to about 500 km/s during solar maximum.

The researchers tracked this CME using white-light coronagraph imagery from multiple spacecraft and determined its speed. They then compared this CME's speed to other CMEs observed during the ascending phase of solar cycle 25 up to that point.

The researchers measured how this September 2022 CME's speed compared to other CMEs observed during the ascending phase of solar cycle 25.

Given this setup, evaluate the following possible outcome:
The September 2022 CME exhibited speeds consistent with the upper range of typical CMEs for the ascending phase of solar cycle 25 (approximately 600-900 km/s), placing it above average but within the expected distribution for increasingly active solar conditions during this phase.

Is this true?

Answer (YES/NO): NO